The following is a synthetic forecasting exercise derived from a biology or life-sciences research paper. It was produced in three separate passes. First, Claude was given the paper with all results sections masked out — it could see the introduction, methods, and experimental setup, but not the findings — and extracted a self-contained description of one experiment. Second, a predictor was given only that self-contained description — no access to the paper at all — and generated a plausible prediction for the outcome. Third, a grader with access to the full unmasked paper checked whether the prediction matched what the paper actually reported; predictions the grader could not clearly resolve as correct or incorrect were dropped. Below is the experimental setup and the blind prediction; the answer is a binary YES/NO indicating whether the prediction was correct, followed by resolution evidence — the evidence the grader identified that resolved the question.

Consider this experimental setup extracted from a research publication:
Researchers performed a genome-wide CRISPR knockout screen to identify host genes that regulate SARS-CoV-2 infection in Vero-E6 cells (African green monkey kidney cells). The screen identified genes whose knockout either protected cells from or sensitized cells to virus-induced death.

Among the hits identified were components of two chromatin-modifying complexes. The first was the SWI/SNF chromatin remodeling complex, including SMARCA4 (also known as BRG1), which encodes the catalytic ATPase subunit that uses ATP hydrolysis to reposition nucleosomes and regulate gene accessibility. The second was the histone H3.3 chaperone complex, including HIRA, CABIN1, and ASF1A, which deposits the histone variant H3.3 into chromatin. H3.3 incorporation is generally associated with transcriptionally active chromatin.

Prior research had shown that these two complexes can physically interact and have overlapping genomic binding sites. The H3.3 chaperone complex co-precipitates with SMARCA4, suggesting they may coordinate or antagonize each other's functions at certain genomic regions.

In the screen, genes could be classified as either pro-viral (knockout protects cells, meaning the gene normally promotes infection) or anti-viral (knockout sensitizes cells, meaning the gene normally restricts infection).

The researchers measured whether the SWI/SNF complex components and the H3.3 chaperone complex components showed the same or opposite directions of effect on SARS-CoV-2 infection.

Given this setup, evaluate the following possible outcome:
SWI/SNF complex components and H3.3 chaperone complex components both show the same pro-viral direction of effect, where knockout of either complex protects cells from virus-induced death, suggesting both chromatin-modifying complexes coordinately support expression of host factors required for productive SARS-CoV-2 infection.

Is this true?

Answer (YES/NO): NO